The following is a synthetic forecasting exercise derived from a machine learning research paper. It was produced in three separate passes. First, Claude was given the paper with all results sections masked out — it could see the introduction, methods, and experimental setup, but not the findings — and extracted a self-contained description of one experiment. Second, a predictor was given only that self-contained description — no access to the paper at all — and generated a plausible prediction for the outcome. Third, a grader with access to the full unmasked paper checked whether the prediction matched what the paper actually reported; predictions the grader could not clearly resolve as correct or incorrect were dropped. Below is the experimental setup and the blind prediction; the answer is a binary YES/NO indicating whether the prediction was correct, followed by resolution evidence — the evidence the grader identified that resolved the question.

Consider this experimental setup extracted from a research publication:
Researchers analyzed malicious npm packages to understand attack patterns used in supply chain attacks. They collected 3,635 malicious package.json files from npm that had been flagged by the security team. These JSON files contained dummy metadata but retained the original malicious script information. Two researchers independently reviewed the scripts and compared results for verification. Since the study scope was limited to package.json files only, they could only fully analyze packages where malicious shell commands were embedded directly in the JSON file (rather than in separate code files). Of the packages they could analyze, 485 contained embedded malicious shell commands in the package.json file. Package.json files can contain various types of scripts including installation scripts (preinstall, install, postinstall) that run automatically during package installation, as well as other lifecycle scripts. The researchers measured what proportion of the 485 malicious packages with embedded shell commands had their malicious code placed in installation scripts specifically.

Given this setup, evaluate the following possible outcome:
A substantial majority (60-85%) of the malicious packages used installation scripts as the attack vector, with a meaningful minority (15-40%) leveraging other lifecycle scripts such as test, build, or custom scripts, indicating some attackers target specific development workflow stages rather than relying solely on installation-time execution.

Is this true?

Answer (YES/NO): NO